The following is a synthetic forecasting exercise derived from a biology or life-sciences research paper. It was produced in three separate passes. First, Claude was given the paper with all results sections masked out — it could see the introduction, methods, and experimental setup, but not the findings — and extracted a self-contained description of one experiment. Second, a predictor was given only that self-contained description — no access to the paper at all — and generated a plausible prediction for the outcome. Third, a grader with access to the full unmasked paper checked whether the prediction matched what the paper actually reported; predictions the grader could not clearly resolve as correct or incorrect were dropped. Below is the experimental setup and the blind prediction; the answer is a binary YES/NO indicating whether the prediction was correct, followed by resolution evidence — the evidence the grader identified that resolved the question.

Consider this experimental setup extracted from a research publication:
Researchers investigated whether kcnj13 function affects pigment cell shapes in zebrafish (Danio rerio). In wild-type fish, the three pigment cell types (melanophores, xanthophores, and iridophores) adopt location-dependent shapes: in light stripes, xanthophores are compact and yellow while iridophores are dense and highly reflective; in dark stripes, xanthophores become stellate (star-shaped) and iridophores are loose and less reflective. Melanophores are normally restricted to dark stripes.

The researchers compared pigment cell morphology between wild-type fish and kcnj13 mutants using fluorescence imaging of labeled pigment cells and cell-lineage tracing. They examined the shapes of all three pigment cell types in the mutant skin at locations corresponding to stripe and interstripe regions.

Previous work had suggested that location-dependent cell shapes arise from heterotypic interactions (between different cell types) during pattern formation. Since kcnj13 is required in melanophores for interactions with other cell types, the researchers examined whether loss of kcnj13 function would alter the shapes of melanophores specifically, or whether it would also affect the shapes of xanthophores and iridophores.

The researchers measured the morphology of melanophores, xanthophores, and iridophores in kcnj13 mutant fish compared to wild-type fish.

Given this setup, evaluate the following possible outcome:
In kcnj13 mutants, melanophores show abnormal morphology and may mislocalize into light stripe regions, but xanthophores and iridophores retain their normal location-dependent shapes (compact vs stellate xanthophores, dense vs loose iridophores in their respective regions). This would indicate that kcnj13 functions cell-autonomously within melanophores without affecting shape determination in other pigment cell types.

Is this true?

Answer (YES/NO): NO